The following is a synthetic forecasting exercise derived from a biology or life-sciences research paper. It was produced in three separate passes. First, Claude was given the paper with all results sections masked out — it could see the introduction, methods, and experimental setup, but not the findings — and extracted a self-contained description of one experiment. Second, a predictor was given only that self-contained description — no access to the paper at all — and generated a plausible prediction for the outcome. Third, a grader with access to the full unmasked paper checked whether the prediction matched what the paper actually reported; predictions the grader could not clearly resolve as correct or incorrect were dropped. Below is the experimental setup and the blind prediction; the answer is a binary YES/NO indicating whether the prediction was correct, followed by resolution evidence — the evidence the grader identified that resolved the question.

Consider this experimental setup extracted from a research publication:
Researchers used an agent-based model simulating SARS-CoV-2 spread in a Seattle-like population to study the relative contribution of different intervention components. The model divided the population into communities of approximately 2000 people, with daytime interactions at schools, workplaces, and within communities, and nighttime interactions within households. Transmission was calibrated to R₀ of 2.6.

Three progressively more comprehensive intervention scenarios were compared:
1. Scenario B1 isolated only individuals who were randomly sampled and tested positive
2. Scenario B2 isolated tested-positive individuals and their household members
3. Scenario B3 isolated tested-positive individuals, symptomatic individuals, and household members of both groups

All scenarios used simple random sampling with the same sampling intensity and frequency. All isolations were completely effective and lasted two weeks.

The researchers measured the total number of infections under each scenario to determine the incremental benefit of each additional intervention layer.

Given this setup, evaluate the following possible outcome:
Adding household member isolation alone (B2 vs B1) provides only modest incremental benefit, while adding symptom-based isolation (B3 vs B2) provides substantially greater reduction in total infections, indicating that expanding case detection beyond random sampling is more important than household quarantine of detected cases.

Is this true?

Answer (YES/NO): YES